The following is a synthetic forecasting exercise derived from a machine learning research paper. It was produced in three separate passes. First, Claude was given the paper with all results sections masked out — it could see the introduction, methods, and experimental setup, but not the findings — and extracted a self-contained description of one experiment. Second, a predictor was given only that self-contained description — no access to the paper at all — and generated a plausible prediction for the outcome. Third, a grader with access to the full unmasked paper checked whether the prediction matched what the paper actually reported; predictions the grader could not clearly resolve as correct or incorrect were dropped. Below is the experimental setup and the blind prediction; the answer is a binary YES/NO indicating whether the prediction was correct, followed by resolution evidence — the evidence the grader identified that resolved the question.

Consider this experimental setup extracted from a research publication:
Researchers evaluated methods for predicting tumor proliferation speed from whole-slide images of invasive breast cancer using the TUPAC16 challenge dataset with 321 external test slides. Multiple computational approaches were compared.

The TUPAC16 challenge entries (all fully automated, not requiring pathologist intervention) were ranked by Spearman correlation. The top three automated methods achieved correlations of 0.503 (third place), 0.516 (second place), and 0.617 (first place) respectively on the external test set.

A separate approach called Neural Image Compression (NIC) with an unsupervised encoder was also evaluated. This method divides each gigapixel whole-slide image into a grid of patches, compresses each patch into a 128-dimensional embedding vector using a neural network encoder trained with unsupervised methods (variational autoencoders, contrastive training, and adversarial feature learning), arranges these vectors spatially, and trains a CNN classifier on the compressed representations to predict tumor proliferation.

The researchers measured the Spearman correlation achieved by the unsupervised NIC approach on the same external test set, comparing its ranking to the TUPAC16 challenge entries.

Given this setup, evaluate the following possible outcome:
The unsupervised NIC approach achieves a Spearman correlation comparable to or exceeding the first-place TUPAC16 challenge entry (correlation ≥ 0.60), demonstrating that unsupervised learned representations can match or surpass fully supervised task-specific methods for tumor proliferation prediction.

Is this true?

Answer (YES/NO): NO